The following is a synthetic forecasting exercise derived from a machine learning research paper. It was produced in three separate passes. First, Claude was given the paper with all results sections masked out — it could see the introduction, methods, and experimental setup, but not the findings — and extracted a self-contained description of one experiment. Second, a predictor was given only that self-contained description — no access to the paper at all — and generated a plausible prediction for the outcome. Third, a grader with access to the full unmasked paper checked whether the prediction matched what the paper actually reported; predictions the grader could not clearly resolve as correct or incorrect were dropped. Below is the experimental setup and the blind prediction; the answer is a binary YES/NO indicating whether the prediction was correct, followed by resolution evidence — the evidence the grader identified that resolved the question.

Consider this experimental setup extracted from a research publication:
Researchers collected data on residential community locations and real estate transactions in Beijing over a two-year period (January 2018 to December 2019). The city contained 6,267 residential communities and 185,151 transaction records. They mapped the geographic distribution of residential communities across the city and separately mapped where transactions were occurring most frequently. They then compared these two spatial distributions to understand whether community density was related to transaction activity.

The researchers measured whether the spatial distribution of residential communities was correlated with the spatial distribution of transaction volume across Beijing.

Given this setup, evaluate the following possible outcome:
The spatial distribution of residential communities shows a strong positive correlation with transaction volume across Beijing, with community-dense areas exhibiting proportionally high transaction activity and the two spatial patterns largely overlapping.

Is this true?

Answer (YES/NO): NO